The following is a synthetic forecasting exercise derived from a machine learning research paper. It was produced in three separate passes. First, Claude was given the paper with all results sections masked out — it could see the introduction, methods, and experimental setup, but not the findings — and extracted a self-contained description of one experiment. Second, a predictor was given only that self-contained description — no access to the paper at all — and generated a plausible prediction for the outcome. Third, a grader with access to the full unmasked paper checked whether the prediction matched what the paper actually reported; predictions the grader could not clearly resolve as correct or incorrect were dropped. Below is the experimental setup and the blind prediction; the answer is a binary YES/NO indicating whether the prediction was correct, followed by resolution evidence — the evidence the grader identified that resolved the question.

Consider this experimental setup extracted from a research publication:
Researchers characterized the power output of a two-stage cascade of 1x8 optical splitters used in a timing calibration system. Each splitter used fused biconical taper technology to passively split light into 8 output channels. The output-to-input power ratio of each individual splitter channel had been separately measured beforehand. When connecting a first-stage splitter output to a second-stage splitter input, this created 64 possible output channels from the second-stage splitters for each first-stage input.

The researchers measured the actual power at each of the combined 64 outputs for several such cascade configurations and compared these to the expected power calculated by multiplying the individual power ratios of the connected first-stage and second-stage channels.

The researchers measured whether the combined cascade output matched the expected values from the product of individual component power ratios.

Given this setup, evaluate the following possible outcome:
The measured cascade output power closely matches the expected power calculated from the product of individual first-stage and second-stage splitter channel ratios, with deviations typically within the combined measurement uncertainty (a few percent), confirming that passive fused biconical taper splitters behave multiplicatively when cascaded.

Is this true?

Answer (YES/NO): NO